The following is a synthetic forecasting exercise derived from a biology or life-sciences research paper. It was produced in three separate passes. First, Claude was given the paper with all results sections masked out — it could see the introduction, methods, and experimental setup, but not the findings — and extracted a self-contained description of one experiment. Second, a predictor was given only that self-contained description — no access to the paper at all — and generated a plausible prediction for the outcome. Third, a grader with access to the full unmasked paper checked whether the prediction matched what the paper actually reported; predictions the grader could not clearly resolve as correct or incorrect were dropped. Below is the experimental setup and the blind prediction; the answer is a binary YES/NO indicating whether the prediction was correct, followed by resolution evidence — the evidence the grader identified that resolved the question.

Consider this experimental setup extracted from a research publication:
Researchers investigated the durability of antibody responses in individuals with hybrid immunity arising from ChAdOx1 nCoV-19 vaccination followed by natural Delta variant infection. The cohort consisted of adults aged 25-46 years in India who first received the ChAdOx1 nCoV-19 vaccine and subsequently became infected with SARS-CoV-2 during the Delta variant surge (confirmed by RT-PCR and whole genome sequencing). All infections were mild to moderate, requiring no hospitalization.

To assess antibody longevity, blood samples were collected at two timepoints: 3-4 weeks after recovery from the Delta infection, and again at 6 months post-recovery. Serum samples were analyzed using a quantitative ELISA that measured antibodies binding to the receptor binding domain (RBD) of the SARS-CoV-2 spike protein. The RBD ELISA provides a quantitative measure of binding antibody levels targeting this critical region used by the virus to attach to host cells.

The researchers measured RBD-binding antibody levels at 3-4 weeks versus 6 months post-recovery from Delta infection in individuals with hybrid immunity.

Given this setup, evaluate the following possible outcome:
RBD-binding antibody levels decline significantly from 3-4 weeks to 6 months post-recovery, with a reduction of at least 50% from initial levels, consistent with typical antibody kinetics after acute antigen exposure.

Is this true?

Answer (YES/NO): YES